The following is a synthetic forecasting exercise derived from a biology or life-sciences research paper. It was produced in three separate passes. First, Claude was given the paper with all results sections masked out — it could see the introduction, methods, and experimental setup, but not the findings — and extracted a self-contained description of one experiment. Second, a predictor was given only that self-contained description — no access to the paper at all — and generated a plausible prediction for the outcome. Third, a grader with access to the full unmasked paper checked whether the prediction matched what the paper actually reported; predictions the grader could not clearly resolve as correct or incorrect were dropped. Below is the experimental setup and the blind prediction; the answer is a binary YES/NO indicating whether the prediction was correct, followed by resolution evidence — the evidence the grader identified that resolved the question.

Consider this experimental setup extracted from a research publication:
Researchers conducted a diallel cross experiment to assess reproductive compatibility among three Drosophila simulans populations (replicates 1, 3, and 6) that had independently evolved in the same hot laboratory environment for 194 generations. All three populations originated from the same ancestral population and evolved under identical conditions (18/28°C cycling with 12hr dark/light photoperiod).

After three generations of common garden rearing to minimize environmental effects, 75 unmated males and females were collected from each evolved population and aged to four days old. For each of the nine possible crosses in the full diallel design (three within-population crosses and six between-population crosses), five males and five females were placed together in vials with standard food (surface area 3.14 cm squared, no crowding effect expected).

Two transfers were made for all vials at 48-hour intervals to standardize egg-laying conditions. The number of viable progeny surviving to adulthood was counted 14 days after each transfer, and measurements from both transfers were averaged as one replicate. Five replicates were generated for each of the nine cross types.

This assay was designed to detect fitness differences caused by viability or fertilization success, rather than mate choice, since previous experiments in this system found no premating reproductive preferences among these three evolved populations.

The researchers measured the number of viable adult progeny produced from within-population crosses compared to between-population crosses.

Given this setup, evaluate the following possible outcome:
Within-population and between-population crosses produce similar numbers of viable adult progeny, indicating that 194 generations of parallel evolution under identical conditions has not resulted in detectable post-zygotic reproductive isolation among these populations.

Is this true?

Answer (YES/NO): NO